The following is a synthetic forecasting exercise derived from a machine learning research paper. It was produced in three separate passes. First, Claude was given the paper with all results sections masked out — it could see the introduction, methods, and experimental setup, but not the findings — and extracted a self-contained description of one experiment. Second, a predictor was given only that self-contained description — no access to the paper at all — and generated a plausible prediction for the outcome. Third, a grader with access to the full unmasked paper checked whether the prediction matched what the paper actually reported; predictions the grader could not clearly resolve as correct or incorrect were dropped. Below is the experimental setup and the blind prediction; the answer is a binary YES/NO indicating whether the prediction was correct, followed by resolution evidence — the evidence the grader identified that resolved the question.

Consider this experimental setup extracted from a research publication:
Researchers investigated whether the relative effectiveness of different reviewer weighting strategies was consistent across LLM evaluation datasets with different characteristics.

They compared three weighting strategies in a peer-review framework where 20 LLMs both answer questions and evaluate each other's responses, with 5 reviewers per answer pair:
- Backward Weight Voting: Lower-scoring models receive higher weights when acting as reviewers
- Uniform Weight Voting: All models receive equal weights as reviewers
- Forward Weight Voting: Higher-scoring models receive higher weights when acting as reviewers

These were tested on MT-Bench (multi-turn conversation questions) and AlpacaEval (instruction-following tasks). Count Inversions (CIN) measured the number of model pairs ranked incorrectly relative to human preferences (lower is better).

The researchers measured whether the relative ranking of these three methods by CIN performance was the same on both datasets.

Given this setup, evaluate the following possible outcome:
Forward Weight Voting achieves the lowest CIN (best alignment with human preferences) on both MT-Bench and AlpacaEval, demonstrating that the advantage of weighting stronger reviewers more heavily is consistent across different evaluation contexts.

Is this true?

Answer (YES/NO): YES